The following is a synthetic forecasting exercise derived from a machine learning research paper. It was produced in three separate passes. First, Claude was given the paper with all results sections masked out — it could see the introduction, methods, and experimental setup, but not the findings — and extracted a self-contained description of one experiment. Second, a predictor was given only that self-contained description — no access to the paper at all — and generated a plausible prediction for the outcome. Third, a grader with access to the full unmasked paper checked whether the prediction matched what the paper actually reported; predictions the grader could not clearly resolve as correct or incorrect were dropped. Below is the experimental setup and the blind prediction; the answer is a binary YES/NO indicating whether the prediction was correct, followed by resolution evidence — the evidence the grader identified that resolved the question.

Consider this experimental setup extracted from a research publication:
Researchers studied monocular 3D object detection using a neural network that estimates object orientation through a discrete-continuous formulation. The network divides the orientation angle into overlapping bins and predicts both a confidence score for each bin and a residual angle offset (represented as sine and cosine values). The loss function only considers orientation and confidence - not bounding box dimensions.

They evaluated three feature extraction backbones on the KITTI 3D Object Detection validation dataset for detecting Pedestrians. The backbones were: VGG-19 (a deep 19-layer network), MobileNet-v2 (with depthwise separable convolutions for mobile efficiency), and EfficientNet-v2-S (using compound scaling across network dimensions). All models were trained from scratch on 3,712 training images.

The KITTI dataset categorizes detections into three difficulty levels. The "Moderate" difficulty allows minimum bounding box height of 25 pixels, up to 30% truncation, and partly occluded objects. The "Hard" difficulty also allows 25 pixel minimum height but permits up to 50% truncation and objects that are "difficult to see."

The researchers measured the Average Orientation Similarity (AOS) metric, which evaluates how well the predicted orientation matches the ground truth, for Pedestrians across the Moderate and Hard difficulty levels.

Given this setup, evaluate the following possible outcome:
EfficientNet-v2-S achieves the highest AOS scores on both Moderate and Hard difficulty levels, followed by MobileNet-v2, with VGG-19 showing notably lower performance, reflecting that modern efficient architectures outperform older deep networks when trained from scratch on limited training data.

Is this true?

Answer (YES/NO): NO